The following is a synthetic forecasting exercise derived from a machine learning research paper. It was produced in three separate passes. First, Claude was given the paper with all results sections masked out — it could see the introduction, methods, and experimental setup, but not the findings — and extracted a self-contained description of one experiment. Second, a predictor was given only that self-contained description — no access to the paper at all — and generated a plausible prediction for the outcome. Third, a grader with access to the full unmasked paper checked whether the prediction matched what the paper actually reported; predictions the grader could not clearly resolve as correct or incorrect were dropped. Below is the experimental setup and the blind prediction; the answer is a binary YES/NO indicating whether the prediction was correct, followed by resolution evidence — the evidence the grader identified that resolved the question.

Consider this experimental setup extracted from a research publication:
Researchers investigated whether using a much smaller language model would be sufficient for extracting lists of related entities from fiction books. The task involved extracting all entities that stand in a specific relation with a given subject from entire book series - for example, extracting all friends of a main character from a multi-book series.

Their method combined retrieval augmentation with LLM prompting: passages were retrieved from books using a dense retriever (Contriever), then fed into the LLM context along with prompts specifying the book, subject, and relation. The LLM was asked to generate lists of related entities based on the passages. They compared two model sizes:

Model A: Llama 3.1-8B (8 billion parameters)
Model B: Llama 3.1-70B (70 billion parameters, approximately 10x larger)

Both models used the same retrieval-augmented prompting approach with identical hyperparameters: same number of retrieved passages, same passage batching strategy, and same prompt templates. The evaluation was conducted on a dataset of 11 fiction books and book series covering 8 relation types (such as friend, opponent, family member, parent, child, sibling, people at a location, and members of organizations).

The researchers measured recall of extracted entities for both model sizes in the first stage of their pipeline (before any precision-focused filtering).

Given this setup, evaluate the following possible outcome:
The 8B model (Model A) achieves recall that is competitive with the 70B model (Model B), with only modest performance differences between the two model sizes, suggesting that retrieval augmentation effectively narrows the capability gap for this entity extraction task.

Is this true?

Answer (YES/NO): NO